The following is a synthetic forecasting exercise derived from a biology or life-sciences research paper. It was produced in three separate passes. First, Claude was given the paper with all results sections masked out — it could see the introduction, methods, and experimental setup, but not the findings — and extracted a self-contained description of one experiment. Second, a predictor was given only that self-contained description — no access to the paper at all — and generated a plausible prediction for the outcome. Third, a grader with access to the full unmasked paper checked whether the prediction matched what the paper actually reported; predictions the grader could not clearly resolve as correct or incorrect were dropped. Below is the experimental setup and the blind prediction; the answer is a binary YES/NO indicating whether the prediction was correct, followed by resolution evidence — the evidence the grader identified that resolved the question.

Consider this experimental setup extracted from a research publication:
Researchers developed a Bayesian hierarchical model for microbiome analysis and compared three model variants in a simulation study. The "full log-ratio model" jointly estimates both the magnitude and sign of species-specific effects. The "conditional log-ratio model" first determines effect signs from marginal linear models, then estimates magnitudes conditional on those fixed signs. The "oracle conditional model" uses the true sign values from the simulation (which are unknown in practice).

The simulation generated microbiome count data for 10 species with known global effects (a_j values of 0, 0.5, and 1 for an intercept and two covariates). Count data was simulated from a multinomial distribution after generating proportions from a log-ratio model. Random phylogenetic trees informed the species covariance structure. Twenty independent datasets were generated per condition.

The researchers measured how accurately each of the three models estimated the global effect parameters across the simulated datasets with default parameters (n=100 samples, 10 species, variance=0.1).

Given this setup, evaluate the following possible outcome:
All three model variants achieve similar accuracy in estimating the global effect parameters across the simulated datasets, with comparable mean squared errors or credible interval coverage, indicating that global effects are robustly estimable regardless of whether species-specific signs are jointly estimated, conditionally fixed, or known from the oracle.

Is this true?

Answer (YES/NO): NO